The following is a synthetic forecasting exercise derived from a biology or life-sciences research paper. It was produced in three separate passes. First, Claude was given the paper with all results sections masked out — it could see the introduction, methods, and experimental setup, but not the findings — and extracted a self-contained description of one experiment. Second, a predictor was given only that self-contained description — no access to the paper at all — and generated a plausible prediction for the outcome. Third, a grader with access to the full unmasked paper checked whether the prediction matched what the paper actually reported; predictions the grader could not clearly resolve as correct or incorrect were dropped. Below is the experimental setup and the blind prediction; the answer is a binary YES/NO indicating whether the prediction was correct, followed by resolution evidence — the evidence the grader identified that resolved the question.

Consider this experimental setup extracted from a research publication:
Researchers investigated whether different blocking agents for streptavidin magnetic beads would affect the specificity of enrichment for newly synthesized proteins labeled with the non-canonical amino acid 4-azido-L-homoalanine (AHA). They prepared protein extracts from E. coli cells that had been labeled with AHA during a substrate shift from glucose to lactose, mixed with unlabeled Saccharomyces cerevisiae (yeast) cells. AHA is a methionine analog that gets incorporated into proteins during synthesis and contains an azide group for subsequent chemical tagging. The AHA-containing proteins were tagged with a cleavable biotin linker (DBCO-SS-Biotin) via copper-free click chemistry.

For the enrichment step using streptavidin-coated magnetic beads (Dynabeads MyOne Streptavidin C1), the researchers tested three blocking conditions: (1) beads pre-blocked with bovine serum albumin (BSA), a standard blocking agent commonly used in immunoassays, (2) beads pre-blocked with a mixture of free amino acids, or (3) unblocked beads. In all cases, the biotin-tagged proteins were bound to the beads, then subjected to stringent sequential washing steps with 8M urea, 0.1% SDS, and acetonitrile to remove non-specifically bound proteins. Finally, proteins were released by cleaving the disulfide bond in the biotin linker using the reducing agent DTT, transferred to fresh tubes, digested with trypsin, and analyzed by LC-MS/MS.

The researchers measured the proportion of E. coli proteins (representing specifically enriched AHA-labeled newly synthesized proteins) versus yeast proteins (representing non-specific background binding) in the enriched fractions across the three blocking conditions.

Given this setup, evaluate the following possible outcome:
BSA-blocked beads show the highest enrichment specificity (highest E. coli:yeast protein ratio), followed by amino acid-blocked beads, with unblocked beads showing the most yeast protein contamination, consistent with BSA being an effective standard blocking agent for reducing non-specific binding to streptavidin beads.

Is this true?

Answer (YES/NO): NO